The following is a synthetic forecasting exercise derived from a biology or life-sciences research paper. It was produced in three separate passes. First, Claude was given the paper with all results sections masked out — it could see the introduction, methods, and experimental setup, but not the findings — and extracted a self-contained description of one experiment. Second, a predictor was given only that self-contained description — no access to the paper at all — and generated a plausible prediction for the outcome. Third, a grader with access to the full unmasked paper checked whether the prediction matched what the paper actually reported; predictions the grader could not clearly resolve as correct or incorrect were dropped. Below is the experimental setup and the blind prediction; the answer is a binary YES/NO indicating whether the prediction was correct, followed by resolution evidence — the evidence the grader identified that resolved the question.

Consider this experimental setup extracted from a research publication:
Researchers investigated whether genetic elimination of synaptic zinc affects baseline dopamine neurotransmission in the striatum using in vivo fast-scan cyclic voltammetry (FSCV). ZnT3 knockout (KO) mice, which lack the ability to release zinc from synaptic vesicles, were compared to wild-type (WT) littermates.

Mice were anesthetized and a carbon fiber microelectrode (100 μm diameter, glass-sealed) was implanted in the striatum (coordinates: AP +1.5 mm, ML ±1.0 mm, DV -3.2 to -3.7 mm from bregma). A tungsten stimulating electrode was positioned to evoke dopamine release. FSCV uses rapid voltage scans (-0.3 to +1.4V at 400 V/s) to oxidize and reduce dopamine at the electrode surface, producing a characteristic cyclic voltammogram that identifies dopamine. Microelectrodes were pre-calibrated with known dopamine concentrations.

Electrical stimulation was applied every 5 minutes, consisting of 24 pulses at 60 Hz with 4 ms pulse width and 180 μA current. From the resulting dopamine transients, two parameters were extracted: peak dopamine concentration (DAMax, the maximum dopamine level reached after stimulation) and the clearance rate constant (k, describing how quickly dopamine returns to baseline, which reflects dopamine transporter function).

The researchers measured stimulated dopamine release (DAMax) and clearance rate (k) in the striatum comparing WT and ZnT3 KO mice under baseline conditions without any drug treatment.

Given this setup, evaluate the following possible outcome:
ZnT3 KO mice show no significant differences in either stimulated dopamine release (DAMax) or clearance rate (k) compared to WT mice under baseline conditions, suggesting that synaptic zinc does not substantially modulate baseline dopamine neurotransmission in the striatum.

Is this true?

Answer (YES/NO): YES